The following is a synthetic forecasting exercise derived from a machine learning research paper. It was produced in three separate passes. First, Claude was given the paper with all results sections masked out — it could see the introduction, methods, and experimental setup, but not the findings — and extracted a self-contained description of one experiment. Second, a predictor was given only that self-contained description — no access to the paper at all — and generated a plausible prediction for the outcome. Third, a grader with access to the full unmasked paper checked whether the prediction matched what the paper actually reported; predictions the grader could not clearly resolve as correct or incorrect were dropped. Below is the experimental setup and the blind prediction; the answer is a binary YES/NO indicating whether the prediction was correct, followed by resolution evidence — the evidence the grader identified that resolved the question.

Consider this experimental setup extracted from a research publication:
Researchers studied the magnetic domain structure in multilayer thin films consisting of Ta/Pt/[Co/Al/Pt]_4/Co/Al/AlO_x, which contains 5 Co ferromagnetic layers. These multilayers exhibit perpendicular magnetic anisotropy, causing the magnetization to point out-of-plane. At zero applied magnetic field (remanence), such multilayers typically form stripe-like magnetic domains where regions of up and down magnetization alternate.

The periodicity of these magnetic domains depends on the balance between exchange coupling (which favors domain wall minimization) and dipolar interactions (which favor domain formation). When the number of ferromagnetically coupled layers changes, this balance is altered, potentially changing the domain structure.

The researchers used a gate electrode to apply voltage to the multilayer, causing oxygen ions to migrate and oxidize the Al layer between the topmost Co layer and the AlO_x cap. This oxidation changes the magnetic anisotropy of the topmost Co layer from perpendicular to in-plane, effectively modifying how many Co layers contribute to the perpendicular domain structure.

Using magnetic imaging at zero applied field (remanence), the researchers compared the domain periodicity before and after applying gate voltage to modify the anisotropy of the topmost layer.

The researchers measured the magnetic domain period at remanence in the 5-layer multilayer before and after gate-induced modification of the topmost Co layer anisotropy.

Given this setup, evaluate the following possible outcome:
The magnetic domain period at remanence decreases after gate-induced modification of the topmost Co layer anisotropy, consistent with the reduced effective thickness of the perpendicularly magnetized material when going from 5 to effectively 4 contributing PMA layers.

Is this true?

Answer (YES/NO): YES